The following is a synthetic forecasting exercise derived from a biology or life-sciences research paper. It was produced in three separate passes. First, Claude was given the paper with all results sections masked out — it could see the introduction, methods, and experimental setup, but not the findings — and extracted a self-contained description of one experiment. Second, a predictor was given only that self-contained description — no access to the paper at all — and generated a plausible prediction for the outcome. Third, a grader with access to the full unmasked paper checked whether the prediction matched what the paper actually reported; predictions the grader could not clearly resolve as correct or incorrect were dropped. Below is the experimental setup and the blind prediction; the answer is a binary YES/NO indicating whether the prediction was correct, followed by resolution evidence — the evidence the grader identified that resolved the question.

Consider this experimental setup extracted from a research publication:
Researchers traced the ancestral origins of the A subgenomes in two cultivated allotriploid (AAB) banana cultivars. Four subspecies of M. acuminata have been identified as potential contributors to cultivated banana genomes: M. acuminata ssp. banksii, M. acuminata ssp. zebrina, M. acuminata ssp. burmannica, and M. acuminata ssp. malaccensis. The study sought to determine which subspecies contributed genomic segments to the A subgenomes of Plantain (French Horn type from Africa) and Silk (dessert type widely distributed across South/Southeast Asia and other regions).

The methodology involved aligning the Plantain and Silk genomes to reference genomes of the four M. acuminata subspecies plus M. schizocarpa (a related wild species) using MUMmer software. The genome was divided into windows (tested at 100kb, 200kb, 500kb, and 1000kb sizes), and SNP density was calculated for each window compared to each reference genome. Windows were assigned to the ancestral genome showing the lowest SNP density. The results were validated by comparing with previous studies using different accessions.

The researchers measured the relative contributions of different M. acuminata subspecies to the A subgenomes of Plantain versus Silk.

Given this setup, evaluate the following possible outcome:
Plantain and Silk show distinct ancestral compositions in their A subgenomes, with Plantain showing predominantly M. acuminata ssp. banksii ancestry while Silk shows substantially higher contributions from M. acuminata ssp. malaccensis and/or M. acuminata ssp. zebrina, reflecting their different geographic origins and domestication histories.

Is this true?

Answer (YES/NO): YES